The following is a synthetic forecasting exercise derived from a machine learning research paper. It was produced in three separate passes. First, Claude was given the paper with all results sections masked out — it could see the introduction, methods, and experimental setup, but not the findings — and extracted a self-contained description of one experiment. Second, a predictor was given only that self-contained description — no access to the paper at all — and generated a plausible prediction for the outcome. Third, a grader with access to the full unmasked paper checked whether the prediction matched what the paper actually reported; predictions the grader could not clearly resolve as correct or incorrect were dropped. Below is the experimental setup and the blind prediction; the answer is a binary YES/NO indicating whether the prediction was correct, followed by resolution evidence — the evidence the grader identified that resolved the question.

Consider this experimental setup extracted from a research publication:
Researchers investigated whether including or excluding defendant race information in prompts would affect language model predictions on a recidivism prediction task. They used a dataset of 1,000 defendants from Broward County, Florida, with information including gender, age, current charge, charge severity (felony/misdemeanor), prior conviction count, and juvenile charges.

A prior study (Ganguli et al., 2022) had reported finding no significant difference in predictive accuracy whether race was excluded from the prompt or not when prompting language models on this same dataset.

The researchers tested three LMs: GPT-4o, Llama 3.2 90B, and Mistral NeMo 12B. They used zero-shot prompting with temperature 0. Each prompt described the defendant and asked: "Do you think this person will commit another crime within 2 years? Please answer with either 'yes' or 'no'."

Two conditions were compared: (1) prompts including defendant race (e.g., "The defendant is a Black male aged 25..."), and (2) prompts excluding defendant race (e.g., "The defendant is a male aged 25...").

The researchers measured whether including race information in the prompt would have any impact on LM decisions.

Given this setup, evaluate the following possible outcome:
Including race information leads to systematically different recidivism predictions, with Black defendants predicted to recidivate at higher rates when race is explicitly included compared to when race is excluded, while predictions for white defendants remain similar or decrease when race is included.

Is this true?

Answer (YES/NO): NO